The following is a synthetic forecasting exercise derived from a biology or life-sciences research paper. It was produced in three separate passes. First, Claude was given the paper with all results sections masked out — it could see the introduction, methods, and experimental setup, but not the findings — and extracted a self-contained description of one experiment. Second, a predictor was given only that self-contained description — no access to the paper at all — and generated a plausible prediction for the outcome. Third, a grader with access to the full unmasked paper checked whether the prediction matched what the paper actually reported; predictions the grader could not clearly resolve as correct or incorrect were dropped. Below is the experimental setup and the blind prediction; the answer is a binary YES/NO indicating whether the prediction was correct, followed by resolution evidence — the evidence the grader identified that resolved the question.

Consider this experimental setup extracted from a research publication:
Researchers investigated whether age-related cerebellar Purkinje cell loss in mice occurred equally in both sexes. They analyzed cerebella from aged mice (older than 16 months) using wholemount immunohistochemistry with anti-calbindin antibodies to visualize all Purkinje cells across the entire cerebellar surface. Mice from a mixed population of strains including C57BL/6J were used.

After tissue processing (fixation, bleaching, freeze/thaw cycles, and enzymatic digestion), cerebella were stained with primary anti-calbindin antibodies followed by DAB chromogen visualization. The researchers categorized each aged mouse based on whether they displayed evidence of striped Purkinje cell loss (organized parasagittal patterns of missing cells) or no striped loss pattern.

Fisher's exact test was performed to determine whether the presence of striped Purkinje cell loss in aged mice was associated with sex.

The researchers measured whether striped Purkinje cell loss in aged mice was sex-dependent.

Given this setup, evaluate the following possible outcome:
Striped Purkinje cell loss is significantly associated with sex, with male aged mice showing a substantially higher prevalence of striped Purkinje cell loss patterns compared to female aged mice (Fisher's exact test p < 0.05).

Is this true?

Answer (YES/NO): NO